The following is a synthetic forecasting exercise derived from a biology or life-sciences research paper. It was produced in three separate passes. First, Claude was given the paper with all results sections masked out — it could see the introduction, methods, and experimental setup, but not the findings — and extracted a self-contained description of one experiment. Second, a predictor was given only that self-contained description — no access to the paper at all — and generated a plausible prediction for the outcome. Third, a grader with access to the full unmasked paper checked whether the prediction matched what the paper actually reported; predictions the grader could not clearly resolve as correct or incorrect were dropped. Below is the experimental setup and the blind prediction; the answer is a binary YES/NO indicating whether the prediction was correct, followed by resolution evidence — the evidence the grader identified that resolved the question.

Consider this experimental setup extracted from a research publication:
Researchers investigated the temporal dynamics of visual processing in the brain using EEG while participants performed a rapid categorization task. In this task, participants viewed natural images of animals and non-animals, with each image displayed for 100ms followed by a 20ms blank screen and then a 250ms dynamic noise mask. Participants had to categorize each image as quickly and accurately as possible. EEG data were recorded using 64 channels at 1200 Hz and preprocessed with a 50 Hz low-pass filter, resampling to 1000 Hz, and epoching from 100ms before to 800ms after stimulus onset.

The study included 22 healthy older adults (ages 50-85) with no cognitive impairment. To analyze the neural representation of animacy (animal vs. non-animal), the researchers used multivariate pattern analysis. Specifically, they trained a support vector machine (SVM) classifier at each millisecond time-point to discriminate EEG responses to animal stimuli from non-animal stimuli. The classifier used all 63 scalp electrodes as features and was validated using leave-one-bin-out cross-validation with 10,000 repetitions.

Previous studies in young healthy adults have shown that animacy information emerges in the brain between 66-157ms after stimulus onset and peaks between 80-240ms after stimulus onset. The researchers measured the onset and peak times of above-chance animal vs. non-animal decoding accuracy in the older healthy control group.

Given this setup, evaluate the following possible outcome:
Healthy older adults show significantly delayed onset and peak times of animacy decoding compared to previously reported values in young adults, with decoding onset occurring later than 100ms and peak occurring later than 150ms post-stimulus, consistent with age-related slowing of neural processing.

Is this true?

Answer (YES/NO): YES